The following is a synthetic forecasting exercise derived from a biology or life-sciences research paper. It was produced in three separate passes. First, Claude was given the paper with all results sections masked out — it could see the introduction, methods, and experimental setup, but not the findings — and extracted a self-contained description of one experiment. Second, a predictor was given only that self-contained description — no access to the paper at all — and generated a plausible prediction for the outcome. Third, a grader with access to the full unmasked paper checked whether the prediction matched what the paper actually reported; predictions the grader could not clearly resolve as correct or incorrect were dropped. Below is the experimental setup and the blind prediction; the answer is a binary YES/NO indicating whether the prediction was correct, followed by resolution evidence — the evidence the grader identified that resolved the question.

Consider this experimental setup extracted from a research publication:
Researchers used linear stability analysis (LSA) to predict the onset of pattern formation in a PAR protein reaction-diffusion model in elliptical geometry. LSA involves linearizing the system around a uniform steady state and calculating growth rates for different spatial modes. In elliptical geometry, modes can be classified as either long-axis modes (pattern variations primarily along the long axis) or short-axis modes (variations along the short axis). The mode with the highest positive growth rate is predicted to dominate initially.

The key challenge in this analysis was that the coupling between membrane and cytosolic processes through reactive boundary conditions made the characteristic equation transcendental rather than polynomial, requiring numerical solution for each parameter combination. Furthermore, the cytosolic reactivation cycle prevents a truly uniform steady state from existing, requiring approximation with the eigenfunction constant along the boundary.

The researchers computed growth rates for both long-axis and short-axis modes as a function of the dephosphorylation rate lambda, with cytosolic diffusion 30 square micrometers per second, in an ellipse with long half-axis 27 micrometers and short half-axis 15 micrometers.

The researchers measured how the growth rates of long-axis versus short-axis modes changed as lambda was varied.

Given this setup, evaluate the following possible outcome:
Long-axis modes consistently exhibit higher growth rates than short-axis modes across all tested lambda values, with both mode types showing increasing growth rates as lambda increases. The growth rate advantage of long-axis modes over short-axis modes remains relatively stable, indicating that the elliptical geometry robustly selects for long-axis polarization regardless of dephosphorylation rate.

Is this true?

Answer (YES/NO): NO